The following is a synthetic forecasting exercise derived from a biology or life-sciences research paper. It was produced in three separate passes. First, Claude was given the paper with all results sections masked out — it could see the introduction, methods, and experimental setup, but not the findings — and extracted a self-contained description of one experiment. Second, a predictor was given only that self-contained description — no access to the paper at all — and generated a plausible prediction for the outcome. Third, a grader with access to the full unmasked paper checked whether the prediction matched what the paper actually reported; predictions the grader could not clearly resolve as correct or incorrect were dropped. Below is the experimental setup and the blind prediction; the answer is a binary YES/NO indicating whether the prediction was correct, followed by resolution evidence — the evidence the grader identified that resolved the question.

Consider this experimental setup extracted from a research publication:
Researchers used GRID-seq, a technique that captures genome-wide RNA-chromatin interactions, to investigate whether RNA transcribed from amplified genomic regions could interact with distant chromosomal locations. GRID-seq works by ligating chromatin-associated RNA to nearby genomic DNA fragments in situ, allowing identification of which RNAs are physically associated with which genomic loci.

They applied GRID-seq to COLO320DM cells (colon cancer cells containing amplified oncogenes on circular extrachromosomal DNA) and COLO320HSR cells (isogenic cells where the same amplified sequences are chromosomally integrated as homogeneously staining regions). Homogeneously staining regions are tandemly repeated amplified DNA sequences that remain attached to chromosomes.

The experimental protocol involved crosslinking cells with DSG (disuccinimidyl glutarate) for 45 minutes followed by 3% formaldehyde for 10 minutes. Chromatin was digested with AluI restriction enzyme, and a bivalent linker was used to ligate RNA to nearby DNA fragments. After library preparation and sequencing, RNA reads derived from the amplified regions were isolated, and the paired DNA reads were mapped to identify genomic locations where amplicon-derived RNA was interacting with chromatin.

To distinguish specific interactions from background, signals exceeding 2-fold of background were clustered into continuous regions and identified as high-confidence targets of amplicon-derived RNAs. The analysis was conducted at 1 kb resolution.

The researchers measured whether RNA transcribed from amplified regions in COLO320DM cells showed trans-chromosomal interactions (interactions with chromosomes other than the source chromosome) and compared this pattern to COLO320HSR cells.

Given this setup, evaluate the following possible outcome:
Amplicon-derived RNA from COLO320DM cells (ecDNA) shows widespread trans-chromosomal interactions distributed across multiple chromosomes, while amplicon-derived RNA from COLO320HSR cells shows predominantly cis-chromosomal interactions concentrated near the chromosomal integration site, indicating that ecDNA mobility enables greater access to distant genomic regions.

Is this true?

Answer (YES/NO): YES